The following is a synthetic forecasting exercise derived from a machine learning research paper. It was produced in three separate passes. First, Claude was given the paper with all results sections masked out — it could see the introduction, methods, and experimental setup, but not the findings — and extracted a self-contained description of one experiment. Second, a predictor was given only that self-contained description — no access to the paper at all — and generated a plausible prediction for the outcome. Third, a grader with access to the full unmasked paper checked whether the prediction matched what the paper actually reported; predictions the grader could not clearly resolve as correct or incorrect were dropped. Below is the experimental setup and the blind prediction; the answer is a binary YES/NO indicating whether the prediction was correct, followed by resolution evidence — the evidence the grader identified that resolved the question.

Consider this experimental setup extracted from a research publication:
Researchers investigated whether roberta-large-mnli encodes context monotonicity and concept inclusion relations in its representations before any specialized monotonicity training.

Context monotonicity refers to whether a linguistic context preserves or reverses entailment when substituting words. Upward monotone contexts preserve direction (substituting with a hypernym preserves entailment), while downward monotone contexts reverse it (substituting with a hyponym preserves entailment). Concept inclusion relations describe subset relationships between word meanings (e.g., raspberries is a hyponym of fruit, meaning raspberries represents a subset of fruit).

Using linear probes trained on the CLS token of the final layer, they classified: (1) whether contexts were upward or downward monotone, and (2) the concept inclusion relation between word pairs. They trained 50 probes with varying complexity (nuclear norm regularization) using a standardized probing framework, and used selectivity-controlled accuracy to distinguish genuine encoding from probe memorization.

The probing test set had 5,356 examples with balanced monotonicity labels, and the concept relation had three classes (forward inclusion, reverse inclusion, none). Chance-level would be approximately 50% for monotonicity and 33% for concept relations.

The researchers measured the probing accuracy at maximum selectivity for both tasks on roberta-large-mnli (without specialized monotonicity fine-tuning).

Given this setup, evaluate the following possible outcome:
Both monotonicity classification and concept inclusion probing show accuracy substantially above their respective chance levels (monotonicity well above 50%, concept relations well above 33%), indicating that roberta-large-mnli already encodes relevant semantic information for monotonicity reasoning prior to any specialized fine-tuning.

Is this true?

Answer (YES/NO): NO